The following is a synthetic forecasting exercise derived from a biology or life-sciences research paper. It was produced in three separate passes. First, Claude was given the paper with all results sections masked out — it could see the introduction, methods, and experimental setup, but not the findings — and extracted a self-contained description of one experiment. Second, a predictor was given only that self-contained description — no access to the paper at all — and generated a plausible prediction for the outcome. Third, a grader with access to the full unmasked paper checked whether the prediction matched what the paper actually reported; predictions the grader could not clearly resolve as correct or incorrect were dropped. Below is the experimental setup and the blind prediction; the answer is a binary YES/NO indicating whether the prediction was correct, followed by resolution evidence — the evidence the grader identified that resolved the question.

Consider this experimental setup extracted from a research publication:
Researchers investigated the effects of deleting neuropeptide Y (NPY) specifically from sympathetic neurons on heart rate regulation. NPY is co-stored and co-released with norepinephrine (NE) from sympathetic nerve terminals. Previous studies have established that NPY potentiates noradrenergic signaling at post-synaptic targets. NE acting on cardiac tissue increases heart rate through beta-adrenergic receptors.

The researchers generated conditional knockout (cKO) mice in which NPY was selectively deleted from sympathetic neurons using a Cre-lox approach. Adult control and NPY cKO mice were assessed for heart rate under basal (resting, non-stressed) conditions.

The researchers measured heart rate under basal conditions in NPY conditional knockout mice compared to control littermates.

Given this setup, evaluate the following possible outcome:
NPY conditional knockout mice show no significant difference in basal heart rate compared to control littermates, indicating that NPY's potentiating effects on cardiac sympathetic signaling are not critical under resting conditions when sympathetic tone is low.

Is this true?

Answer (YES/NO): NO